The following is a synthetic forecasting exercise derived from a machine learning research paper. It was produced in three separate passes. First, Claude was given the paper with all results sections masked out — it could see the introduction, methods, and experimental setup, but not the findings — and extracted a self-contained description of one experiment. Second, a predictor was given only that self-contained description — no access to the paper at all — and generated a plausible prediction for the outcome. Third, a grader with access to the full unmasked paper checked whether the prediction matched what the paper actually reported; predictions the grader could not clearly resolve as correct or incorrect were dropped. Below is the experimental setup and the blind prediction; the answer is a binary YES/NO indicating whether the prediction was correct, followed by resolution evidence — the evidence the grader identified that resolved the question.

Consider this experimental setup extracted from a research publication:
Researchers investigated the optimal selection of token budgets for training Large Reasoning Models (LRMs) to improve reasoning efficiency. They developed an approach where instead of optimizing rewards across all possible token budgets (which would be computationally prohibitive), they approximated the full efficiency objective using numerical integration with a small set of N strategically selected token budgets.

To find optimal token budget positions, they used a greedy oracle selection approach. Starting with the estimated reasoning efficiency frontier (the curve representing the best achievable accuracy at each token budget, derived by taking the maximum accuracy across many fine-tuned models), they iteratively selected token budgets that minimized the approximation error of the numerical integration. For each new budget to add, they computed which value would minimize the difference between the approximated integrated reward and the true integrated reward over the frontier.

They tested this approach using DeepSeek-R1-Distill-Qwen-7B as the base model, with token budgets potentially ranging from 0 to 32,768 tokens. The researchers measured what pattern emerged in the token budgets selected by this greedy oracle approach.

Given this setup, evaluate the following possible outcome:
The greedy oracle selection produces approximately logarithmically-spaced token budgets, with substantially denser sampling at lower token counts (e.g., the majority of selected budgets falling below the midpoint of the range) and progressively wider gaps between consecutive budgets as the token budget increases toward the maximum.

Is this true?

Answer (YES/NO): YES